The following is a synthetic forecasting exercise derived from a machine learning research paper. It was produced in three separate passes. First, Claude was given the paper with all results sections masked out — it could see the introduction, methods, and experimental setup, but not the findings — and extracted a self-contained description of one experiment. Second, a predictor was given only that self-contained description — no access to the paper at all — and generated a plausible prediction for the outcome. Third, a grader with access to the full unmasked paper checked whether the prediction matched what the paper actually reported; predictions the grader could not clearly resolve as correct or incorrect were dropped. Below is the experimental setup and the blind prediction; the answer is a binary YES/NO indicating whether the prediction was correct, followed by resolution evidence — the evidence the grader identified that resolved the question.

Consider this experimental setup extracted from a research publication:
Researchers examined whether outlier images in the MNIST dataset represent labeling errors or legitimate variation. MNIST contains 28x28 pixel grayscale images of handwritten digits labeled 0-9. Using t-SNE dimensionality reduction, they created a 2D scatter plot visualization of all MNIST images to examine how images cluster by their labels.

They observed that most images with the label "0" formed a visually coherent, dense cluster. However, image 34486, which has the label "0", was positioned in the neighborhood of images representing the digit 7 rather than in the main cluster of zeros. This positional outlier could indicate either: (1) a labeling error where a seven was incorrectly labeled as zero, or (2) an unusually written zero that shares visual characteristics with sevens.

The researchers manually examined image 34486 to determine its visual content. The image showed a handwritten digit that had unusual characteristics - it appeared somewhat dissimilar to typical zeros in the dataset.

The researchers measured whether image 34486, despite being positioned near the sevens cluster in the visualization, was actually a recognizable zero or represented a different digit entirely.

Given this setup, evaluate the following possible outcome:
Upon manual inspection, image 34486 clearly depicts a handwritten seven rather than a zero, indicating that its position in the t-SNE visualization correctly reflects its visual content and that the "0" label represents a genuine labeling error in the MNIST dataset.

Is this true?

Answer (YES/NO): NO